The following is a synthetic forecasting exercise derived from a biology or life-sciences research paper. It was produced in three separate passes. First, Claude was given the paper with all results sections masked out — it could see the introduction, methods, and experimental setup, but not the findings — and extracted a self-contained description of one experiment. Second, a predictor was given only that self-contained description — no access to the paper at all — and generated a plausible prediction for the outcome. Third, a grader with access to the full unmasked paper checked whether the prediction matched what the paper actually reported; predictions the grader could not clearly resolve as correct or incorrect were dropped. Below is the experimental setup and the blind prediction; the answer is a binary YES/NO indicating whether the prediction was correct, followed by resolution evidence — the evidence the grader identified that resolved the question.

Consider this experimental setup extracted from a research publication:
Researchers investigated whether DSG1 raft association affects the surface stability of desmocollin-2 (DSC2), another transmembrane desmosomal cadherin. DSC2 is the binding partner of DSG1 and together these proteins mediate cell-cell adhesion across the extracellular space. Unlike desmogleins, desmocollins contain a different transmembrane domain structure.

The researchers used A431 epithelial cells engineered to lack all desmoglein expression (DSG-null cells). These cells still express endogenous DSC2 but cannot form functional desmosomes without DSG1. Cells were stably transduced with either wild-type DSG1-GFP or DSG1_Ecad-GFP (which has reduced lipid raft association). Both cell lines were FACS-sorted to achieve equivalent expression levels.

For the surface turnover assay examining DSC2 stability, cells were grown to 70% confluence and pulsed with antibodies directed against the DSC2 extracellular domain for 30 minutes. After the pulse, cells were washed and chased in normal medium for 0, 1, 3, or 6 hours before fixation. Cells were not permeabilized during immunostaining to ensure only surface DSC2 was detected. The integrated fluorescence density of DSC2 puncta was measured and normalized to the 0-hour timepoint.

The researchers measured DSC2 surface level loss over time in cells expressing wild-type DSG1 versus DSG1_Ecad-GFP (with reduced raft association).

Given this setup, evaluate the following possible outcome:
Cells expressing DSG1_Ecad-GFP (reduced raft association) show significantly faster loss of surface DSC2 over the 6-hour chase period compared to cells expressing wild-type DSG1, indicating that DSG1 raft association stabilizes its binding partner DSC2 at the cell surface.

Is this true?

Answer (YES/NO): NO